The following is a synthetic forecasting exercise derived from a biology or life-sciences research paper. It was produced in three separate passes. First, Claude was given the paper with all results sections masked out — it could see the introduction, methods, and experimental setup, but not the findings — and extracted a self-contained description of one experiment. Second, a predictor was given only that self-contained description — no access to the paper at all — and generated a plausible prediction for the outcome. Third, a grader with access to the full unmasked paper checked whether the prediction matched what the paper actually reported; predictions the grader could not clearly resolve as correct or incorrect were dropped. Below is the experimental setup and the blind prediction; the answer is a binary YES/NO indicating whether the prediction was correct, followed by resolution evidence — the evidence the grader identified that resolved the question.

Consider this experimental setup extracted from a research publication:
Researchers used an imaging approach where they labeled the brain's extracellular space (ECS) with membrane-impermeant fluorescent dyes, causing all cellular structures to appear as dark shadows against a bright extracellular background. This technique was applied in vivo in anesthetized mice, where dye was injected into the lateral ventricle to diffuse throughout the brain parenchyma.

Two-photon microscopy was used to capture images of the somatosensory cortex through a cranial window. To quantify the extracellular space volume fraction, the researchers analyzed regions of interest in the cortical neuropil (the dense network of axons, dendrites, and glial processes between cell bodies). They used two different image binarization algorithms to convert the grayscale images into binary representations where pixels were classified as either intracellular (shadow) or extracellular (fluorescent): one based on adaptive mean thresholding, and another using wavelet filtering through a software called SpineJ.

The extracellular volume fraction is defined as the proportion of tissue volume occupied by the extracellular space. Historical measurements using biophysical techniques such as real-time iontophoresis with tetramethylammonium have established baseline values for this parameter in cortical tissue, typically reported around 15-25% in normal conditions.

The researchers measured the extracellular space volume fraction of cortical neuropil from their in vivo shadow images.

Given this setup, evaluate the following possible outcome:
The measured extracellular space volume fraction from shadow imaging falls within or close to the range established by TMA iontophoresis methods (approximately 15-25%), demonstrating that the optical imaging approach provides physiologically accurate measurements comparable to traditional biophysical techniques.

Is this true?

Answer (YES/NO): YES